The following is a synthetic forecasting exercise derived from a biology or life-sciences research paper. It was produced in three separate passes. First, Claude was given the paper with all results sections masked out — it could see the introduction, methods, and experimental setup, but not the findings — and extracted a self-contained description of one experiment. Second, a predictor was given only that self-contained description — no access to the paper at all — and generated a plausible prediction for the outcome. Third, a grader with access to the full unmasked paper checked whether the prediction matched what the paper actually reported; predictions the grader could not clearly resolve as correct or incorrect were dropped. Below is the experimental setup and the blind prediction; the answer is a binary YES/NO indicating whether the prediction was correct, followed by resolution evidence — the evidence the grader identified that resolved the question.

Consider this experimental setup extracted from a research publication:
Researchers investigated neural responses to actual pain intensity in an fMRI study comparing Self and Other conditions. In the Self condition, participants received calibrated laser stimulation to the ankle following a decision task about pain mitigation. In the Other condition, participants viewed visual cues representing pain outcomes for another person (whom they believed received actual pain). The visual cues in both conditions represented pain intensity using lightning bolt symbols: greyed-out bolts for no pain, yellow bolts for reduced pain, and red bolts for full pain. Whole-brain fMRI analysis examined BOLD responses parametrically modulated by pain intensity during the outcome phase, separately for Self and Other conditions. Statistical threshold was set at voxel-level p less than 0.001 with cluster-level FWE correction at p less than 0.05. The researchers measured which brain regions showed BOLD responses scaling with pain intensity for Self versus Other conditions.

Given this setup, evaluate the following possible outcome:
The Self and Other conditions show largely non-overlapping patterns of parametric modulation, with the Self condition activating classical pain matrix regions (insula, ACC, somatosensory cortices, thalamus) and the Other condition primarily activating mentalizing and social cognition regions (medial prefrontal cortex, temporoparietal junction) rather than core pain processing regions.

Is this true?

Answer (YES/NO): NO